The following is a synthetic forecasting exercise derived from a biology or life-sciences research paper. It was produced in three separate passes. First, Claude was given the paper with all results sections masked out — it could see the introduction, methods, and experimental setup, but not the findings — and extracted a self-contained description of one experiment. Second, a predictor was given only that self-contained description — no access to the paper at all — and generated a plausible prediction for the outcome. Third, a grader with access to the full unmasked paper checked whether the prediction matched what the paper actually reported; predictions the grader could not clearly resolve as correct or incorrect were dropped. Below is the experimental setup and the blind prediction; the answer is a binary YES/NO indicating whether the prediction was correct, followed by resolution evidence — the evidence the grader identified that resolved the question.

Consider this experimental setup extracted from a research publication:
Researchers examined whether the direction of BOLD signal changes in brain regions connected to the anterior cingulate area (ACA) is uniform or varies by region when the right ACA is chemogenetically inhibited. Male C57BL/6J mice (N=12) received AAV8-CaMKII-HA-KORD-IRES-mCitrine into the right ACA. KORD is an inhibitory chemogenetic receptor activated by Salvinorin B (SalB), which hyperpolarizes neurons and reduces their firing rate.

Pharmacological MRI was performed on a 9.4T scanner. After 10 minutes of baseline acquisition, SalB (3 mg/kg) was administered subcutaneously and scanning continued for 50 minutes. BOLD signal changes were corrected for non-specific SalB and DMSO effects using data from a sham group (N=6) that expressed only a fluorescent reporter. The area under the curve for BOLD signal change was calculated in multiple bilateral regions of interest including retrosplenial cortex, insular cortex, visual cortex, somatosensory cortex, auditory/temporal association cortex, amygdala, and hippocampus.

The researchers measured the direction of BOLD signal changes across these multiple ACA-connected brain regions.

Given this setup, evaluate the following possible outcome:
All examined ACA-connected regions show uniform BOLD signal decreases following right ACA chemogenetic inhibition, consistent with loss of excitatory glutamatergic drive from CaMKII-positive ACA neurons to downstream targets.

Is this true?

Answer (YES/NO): NO